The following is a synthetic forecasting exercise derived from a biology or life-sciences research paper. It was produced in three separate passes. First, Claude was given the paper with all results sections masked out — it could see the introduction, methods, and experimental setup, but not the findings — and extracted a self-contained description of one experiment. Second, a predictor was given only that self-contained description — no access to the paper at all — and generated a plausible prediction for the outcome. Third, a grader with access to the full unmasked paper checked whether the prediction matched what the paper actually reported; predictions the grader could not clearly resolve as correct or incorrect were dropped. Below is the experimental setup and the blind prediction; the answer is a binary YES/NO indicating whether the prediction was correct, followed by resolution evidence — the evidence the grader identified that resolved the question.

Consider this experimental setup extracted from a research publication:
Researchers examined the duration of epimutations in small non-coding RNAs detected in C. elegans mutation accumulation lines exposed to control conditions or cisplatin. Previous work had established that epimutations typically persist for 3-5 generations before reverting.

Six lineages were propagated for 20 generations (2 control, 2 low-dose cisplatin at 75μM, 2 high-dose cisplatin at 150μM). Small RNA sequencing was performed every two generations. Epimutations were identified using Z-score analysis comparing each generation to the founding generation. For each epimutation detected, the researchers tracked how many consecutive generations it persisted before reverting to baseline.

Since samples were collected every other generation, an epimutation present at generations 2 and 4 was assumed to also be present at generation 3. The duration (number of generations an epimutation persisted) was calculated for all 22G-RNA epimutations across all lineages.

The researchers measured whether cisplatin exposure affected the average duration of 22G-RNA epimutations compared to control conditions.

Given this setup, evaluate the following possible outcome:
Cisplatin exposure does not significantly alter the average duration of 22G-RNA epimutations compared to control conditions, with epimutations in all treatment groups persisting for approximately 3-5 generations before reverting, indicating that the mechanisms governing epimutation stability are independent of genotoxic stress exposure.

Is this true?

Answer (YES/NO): NO